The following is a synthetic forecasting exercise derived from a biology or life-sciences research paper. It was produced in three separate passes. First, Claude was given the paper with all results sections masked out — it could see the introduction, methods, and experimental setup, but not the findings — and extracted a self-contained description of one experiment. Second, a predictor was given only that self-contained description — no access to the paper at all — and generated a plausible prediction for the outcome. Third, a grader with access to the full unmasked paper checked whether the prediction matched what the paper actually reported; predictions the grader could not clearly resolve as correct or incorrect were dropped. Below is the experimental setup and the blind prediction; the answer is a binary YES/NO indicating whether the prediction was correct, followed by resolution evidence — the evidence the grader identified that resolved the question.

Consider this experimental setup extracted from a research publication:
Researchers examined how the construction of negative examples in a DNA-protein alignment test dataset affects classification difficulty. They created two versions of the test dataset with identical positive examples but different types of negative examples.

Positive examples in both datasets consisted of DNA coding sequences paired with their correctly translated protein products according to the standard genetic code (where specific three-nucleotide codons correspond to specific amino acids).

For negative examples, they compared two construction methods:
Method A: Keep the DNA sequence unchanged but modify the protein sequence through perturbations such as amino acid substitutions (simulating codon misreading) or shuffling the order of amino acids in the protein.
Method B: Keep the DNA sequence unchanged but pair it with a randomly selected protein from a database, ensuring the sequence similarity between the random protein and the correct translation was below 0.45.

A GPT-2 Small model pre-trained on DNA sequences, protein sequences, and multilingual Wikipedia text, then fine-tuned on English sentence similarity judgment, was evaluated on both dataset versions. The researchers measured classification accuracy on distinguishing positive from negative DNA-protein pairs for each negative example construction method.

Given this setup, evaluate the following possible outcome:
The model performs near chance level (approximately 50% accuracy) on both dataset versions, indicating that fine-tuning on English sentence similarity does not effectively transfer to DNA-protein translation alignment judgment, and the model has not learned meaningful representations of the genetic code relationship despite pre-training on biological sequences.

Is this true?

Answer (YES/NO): NO